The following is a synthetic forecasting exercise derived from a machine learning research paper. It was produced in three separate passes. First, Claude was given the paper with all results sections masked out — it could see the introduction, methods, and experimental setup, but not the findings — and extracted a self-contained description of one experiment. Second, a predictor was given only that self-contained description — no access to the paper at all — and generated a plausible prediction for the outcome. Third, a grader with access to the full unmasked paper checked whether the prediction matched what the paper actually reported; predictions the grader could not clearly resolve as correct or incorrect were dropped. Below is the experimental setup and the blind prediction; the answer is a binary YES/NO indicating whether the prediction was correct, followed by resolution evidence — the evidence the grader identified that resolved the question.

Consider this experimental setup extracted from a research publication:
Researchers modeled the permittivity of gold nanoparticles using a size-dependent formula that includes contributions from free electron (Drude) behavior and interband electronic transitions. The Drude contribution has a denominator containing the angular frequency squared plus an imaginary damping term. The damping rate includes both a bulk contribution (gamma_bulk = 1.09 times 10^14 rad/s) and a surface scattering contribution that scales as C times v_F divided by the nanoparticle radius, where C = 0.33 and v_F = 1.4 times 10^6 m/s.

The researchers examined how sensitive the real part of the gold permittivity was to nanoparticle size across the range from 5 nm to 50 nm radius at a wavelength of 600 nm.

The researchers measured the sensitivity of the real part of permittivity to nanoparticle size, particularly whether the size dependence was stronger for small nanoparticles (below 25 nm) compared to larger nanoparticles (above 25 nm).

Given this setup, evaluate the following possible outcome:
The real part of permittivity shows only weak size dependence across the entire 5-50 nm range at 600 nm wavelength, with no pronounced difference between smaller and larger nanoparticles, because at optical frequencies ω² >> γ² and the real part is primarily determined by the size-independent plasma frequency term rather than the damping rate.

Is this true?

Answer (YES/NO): NO